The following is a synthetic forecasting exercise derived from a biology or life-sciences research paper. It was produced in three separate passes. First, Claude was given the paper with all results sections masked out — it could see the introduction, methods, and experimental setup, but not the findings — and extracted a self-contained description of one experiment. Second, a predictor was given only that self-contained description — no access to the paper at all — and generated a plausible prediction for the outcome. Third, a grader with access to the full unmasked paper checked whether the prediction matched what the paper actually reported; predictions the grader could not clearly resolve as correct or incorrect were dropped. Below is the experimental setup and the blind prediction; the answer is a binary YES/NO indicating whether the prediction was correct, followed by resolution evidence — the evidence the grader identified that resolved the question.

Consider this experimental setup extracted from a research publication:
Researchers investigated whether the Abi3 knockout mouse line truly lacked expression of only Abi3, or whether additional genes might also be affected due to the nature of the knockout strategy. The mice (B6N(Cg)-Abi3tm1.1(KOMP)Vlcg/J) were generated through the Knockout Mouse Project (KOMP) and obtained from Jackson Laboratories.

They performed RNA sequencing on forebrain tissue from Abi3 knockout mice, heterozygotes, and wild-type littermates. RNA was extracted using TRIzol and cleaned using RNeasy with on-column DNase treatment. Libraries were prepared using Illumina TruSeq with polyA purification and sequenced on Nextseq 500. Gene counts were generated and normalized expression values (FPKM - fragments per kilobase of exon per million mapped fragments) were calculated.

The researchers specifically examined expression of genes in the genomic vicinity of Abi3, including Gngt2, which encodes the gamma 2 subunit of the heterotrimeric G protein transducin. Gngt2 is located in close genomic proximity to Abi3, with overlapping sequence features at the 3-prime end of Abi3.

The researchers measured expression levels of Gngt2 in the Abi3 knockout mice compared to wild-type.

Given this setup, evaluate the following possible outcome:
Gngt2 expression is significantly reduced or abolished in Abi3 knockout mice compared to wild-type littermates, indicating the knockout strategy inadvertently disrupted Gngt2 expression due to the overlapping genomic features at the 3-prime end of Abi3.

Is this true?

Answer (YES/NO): YES